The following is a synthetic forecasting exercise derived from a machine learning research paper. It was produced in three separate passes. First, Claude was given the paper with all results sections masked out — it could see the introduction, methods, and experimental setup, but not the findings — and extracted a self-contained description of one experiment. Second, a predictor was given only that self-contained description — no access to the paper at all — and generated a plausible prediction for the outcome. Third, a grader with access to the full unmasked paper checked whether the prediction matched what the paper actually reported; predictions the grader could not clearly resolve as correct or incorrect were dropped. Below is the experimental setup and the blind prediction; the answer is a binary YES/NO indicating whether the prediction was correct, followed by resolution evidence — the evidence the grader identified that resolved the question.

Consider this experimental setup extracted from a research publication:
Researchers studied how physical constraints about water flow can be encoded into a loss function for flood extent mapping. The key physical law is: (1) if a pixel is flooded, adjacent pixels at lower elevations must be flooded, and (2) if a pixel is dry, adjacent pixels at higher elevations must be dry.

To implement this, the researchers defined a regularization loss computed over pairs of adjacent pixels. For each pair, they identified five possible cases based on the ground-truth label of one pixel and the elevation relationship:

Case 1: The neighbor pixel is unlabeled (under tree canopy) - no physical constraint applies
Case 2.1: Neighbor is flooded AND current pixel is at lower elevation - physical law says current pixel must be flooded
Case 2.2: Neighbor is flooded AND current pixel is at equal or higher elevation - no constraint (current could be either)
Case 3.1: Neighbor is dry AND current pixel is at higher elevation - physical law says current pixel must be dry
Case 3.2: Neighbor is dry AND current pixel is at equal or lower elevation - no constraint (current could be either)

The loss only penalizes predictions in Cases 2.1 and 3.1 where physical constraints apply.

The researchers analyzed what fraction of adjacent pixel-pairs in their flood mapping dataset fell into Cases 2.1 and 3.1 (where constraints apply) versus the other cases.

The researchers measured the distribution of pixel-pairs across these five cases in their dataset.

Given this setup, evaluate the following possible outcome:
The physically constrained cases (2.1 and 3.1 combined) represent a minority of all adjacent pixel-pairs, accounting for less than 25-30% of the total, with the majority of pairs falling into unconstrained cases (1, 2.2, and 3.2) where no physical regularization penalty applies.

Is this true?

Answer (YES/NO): NO